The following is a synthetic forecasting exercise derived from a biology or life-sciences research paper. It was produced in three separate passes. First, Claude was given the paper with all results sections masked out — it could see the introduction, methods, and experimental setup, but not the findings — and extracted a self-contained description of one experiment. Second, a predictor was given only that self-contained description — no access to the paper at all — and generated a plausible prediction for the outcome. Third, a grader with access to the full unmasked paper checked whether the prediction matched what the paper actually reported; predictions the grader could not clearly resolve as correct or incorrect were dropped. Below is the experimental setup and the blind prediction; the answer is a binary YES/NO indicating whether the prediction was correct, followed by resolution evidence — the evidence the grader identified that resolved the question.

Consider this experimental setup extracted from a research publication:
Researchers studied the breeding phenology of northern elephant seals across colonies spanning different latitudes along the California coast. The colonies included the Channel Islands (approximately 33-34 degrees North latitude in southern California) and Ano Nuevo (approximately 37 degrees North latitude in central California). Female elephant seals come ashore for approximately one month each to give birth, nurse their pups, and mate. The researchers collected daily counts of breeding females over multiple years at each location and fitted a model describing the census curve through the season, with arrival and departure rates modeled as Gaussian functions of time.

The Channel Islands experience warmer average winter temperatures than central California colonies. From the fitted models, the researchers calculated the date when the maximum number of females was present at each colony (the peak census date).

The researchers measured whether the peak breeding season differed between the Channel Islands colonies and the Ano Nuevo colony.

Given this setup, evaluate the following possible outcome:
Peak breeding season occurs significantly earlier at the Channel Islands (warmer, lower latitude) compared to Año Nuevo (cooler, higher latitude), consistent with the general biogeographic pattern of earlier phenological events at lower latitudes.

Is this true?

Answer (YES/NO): NO